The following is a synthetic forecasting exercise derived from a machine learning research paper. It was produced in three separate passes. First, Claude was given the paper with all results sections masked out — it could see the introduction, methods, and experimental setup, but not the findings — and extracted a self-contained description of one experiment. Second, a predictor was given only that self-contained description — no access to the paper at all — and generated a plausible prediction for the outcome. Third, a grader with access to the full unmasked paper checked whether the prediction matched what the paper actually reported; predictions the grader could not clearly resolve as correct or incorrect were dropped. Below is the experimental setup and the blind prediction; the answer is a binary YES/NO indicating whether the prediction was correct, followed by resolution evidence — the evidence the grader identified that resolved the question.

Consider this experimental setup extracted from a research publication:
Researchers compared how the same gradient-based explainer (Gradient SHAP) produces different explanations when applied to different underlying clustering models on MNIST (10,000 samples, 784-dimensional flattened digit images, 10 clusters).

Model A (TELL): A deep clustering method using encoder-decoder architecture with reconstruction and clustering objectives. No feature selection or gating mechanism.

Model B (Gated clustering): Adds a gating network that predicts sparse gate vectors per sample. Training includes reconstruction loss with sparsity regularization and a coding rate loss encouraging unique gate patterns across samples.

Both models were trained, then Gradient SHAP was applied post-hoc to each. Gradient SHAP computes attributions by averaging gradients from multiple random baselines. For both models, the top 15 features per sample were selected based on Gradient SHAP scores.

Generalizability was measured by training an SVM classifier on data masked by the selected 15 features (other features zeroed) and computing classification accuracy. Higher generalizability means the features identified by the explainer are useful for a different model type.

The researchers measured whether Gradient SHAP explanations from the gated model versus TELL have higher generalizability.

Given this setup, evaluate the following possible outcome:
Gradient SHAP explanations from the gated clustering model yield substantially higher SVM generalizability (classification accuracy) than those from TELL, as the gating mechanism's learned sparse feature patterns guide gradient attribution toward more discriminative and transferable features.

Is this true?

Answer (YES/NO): NO